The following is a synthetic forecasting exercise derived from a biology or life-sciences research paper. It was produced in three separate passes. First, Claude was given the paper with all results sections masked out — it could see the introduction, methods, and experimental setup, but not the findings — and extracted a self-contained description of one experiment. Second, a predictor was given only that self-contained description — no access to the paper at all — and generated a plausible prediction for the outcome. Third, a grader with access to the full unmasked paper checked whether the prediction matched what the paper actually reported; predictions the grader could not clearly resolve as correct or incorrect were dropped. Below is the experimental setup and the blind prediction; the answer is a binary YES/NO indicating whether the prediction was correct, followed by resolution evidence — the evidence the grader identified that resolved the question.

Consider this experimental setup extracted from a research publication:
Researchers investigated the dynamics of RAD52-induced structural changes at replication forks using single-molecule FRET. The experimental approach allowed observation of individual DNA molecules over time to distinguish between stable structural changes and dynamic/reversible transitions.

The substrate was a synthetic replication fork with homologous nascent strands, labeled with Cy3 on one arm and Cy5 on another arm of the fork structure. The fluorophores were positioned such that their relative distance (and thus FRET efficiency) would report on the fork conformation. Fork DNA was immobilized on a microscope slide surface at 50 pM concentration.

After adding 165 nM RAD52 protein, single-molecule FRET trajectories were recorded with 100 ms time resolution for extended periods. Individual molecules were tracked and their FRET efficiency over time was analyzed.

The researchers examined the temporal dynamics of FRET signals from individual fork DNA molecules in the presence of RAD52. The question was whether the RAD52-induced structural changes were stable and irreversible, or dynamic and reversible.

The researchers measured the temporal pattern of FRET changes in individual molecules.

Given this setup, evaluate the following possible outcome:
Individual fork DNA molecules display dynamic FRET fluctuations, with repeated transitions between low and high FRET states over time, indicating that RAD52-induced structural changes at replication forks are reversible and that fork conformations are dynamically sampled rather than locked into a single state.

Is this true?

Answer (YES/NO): YES